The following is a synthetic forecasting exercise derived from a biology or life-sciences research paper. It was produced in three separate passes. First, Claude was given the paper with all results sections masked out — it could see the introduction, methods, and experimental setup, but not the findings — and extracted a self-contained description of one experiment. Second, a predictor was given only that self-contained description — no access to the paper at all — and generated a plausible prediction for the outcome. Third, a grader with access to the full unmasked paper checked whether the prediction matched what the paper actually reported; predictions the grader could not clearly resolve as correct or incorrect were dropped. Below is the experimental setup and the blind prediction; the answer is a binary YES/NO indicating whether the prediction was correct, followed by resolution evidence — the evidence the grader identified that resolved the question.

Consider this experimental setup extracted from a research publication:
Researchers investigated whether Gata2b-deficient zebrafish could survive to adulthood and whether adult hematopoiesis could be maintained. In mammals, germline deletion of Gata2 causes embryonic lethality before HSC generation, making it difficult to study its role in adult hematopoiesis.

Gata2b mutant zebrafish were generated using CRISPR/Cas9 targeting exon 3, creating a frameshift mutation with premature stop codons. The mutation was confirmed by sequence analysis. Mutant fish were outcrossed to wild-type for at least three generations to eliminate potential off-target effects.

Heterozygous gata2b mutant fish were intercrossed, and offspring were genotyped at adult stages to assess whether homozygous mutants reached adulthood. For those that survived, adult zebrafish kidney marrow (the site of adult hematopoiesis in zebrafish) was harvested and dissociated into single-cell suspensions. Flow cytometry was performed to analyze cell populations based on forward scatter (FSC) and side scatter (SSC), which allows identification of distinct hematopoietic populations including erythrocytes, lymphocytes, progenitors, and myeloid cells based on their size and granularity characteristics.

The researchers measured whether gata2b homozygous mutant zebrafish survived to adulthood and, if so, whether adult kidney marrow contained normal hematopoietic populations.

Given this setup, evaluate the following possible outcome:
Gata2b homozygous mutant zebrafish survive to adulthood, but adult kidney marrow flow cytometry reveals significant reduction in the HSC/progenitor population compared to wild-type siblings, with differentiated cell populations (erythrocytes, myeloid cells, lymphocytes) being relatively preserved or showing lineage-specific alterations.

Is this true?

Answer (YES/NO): NO